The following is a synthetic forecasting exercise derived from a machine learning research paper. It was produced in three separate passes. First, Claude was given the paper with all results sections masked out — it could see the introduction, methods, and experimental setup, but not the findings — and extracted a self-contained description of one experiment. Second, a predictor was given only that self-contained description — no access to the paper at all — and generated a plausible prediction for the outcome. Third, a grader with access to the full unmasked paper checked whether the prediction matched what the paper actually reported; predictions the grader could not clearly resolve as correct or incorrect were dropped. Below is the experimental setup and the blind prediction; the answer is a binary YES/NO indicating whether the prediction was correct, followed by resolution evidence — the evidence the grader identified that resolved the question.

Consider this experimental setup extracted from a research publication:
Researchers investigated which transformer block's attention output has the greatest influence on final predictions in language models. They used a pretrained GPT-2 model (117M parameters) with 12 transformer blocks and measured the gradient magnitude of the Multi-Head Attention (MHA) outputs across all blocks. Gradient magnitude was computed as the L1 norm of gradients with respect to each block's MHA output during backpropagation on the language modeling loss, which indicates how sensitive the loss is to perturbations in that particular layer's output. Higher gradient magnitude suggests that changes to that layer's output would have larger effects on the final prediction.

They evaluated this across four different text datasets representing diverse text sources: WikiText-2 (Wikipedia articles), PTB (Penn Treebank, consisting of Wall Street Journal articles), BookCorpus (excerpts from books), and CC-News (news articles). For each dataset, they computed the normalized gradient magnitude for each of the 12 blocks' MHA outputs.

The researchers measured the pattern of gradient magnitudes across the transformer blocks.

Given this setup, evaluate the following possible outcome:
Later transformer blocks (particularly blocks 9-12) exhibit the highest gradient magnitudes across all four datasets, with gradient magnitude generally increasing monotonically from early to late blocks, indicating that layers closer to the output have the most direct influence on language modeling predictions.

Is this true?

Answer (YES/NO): NO